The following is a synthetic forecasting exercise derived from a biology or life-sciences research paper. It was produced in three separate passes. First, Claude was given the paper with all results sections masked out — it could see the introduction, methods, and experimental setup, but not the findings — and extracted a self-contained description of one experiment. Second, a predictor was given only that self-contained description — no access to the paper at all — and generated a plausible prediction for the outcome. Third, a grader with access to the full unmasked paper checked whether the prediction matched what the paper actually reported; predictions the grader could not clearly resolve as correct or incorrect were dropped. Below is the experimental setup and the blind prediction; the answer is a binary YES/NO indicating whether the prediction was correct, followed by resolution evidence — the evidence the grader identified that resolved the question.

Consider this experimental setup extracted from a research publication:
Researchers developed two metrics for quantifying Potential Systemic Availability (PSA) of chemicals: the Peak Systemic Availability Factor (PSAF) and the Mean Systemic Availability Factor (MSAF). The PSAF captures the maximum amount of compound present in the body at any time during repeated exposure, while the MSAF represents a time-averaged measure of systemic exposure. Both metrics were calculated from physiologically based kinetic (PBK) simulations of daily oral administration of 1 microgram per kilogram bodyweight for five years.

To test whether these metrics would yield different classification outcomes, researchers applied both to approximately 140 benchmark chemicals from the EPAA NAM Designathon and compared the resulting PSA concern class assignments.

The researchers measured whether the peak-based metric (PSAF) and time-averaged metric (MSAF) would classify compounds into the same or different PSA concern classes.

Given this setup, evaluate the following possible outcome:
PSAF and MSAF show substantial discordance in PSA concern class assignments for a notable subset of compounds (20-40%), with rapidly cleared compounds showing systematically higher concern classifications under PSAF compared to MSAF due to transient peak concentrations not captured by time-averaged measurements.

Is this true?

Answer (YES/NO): NO